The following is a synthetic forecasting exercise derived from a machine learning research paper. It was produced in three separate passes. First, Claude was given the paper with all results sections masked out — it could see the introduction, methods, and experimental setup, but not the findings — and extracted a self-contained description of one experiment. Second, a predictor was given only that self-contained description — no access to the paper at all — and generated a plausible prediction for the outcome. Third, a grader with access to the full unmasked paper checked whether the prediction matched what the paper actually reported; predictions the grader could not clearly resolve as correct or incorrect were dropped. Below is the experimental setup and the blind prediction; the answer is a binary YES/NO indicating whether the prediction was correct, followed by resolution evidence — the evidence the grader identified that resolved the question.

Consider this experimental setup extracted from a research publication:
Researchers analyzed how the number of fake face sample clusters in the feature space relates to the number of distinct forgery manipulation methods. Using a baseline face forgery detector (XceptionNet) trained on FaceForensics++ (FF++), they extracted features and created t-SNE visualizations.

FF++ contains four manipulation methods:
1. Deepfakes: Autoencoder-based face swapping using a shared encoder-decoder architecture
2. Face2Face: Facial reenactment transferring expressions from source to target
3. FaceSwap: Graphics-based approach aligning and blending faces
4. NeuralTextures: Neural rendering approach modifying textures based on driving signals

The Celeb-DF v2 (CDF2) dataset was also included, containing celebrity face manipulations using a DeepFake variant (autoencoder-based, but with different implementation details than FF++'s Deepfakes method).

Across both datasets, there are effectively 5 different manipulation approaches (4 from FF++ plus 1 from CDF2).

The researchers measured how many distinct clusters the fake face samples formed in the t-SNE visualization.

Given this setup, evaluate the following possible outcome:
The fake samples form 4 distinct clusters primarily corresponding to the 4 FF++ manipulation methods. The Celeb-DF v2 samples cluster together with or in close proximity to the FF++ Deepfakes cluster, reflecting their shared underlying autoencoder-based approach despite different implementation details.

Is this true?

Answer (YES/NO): NO